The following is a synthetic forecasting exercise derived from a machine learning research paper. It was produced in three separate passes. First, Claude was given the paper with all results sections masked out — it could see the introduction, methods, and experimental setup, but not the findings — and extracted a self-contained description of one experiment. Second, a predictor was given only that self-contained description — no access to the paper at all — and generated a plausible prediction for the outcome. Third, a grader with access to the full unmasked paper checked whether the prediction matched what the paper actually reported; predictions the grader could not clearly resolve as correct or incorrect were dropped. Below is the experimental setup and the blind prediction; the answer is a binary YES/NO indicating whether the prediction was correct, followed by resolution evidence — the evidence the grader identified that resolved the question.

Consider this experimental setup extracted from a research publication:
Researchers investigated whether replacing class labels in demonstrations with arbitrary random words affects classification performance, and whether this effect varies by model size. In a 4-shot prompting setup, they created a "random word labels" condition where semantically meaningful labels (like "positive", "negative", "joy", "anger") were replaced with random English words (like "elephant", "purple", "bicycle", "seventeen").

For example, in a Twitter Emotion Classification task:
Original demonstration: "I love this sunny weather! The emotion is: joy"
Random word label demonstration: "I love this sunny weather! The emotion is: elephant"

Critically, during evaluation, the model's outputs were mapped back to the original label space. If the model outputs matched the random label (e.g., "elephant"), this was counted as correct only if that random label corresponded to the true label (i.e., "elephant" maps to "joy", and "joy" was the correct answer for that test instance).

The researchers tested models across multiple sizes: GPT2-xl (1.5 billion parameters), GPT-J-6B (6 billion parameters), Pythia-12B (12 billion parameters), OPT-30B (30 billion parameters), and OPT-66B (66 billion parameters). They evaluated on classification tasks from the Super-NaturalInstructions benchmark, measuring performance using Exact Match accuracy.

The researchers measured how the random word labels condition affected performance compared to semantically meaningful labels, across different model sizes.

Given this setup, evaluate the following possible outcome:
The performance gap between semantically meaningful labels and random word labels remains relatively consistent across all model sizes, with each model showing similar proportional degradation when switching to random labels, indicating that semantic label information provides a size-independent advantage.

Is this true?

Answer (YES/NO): YES